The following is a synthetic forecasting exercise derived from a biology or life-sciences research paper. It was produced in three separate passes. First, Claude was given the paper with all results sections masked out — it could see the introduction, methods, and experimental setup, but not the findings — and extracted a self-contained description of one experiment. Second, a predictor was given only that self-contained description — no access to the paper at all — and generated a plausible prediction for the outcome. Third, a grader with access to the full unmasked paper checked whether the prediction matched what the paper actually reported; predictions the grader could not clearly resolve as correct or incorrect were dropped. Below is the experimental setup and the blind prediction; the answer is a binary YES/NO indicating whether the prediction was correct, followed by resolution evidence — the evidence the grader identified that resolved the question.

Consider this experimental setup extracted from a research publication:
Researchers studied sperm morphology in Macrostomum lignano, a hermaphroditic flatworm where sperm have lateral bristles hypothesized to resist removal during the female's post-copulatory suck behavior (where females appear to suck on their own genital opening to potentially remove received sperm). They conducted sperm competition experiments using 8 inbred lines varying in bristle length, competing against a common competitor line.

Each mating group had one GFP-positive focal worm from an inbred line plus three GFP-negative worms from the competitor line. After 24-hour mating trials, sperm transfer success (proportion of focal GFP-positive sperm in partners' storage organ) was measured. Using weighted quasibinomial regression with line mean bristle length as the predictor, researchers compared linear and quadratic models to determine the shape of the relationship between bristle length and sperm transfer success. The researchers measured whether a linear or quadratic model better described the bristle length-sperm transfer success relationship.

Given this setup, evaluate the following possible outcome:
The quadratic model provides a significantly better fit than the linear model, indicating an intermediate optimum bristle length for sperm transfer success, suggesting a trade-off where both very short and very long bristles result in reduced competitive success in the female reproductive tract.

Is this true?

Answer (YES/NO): YES